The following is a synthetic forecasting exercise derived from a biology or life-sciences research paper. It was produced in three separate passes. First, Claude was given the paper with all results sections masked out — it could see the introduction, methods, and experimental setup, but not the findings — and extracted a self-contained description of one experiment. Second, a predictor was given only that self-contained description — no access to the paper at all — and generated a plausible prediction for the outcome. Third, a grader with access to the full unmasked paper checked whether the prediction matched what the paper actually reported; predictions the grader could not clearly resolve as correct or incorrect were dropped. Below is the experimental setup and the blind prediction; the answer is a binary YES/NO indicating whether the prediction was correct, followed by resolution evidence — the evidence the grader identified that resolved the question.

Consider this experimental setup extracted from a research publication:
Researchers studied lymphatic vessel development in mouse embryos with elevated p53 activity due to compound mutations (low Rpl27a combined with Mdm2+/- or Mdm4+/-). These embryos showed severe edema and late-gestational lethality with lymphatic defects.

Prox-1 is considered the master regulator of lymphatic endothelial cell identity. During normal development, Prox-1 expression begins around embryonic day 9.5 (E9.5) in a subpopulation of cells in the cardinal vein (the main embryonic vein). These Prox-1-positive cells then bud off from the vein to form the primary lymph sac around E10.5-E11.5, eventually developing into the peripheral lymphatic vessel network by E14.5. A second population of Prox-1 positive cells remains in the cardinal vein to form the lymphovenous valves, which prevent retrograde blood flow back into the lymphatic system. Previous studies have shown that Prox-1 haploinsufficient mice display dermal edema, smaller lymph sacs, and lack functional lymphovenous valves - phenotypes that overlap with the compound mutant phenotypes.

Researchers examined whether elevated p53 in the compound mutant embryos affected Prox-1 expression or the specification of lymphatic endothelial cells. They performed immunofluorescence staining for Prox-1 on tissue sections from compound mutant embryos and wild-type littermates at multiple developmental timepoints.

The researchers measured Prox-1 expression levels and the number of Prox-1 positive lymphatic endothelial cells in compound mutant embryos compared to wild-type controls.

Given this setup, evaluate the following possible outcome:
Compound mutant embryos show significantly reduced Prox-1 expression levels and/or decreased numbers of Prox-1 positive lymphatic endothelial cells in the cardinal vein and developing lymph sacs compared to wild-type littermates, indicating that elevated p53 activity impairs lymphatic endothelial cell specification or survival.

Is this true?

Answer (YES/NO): NO